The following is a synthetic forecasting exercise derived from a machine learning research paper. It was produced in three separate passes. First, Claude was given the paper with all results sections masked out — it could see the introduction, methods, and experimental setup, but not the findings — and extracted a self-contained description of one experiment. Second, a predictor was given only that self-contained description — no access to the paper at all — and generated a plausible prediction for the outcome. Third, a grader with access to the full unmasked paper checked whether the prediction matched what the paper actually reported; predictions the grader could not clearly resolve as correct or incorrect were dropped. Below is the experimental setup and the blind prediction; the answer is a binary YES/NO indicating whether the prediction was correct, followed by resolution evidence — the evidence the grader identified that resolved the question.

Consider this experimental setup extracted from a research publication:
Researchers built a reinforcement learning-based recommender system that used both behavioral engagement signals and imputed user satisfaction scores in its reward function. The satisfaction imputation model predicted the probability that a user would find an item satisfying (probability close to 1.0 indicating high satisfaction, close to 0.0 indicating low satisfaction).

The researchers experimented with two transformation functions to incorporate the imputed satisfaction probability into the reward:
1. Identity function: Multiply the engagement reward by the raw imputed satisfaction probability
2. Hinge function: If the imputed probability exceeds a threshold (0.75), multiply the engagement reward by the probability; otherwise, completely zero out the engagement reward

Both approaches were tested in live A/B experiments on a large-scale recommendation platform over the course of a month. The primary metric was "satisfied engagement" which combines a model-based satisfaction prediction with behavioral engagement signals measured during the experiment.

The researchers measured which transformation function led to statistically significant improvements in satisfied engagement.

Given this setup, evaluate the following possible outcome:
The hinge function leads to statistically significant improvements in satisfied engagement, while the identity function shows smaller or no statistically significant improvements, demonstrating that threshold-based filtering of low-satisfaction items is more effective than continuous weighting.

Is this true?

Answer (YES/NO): YES